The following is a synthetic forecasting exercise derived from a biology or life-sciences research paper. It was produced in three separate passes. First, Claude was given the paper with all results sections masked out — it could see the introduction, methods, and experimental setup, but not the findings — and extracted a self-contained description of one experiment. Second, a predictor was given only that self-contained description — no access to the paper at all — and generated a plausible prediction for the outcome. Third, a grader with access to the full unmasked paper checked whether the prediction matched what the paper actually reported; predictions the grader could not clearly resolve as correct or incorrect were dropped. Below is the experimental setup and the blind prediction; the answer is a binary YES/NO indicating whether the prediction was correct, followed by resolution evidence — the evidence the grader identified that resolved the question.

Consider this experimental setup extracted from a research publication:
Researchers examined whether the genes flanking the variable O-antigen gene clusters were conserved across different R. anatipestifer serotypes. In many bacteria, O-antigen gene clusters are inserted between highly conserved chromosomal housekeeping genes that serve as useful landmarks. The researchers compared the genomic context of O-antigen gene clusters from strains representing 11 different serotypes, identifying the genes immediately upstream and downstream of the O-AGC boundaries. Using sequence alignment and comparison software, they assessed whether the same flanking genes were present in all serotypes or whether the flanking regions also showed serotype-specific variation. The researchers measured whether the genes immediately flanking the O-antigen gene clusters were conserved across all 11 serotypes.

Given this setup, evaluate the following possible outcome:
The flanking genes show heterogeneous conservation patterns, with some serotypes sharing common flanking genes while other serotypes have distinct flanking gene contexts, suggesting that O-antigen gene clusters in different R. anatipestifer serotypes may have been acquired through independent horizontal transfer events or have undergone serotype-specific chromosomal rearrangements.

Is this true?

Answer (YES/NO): NO